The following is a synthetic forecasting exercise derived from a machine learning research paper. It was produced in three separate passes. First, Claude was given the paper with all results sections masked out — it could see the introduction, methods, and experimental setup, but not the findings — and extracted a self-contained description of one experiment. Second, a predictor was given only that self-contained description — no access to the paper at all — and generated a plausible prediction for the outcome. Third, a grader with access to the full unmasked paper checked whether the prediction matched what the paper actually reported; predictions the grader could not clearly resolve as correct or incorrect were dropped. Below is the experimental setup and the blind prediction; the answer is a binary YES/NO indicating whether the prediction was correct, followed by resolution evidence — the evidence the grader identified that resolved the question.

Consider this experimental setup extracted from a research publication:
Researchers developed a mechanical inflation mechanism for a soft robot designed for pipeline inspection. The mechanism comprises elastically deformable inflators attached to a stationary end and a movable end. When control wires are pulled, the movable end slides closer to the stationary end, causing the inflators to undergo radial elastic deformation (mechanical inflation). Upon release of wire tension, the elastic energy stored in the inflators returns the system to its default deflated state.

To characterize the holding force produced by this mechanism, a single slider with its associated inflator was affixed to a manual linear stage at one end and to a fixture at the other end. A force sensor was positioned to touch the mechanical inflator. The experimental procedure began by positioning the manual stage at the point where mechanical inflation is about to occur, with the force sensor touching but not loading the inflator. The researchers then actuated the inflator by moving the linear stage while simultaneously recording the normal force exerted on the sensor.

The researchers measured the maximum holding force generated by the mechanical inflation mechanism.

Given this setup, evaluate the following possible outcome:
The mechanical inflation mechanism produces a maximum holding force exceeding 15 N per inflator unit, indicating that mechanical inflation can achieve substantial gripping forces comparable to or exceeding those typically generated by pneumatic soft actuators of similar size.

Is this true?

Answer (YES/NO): NO